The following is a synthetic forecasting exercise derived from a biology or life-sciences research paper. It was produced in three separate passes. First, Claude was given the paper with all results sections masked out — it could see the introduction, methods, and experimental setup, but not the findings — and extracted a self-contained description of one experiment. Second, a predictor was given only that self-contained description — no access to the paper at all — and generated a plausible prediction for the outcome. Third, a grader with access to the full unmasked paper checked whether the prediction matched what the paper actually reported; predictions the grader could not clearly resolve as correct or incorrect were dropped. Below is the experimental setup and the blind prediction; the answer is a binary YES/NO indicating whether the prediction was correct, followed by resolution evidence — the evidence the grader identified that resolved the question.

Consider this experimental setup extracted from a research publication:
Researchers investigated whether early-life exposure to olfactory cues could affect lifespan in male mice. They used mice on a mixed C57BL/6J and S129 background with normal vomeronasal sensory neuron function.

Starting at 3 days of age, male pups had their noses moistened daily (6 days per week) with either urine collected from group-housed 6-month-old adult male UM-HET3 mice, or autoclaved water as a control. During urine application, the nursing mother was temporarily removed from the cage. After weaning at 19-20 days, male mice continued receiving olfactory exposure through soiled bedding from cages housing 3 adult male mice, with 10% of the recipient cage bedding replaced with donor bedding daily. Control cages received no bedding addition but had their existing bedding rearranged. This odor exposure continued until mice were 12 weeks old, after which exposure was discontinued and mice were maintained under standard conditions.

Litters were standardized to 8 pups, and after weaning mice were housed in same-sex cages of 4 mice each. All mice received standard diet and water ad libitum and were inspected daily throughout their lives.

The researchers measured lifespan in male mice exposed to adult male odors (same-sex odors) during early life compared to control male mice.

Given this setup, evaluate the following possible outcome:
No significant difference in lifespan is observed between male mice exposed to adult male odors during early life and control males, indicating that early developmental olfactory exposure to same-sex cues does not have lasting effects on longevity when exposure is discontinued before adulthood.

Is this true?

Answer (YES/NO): YES